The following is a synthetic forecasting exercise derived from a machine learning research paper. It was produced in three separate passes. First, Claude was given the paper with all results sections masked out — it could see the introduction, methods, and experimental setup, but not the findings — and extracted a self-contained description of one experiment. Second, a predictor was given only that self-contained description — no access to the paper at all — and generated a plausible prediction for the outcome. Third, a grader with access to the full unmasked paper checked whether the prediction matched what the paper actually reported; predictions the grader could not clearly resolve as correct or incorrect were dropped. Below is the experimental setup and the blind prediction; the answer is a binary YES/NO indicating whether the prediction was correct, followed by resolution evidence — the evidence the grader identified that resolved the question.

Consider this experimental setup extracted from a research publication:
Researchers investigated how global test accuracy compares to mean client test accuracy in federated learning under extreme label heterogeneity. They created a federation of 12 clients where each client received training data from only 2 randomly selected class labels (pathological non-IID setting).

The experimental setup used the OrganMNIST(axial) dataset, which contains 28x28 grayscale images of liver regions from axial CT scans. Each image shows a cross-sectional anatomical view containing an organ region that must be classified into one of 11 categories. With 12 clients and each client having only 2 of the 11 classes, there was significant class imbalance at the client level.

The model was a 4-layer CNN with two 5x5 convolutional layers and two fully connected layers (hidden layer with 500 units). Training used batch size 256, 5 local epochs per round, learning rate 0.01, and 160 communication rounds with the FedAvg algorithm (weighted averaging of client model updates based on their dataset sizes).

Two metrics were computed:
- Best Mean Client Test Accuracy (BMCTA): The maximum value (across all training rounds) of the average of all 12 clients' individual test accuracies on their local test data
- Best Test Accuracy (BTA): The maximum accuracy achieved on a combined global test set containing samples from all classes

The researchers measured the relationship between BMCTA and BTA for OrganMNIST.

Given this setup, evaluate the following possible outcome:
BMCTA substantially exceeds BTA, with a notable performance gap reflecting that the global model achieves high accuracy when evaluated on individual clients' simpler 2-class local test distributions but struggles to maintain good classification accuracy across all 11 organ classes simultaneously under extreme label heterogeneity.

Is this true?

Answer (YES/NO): NO